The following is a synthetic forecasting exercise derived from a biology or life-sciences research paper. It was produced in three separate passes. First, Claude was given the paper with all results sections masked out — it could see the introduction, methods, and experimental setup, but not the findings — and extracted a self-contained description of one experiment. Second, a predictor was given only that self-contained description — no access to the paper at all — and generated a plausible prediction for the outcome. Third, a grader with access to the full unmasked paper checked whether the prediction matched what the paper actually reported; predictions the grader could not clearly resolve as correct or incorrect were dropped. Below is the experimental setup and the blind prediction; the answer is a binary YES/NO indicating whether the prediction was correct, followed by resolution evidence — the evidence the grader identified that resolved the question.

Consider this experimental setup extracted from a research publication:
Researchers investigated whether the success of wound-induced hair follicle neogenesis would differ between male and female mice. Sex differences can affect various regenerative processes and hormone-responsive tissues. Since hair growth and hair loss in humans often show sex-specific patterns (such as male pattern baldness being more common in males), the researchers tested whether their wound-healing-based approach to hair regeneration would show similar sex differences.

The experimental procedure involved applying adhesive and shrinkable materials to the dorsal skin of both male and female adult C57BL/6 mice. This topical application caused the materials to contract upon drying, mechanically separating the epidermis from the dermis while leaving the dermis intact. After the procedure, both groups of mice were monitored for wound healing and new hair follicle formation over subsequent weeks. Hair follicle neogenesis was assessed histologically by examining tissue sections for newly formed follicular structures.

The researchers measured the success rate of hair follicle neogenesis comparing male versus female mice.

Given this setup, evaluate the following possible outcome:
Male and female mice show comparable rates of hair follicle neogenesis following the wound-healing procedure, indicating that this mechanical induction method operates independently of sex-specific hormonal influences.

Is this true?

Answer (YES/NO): YES